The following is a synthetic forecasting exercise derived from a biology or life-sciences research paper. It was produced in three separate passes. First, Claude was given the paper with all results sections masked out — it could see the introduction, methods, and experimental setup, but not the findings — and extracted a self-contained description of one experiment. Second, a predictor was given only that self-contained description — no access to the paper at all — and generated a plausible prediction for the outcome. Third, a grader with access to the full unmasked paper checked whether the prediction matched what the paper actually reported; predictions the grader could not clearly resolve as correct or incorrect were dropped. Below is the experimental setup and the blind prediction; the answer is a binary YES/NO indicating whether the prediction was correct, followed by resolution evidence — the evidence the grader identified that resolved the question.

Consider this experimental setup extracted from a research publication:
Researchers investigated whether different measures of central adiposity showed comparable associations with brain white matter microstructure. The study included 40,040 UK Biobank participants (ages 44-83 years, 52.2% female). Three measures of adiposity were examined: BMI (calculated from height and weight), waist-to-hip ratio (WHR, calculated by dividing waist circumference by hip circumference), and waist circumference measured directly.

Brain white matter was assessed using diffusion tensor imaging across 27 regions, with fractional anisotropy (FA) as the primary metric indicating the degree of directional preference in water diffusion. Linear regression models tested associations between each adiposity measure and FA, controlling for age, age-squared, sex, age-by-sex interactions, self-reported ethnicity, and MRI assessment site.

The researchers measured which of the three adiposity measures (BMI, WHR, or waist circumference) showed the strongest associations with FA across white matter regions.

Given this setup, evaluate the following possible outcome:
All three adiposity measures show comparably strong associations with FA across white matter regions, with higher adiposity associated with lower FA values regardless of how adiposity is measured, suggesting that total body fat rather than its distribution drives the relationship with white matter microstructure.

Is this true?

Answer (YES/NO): NO